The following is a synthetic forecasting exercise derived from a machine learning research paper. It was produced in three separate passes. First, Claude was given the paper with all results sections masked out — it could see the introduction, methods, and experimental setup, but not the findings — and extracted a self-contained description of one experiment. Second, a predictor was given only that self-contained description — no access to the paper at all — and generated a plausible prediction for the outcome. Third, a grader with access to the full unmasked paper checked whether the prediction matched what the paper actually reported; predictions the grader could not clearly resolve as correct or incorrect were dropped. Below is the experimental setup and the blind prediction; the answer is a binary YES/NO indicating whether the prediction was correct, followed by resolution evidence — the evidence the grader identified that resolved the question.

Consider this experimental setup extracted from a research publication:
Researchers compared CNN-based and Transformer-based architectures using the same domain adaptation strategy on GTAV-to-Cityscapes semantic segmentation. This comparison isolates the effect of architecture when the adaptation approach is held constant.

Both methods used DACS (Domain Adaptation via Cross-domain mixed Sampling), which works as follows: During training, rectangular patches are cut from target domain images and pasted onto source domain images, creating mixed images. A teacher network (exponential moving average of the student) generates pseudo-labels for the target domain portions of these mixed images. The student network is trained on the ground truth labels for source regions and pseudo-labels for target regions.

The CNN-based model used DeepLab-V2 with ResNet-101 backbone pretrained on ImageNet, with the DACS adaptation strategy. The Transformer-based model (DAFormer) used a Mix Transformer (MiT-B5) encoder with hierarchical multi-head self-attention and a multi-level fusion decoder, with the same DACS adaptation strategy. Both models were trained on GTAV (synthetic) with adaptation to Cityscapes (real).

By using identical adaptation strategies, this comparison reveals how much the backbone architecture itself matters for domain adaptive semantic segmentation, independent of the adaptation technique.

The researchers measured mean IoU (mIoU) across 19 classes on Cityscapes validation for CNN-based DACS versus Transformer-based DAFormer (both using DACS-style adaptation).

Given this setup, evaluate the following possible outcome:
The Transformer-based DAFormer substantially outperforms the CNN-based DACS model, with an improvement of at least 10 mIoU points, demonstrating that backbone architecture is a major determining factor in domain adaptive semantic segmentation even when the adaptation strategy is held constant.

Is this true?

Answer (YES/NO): YES